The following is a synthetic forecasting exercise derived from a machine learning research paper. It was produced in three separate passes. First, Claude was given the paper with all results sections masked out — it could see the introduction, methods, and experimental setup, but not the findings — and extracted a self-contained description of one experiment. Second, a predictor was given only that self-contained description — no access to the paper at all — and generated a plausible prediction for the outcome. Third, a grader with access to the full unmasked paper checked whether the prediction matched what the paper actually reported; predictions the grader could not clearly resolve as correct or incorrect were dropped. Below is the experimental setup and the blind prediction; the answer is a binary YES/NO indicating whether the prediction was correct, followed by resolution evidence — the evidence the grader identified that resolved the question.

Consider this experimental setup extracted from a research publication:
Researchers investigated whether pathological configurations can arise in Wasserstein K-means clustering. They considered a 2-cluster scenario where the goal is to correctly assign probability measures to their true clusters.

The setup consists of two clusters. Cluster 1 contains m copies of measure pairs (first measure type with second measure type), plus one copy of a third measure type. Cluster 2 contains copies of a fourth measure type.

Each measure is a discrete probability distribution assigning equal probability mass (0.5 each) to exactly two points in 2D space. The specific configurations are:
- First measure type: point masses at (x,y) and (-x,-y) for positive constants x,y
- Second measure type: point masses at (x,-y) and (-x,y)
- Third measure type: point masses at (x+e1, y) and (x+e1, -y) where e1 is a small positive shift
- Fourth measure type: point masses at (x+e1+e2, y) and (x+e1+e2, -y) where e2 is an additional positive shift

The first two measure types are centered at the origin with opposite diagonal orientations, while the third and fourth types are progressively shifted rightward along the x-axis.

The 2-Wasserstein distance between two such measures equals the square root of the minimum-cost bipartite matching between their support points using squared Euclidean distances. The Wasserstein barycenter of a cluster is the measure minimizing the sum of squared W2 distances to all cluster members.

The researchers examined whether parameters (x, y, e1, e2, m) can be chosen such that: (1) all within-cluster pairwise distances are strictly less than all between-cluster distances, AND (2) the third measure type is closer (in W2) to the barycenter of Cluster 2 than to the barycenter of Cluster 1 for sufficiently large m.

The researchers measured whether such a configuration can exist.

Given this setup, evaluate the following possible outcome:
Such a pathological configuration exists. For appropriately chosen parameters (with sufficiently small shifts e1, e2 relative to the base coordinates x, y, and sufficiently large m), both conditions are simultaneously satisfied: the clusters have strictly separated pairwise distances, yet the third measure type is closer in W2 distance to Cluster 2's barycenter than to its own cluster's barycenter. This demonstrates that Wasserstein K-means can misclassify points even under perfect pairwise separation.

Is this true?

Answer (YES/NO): YES